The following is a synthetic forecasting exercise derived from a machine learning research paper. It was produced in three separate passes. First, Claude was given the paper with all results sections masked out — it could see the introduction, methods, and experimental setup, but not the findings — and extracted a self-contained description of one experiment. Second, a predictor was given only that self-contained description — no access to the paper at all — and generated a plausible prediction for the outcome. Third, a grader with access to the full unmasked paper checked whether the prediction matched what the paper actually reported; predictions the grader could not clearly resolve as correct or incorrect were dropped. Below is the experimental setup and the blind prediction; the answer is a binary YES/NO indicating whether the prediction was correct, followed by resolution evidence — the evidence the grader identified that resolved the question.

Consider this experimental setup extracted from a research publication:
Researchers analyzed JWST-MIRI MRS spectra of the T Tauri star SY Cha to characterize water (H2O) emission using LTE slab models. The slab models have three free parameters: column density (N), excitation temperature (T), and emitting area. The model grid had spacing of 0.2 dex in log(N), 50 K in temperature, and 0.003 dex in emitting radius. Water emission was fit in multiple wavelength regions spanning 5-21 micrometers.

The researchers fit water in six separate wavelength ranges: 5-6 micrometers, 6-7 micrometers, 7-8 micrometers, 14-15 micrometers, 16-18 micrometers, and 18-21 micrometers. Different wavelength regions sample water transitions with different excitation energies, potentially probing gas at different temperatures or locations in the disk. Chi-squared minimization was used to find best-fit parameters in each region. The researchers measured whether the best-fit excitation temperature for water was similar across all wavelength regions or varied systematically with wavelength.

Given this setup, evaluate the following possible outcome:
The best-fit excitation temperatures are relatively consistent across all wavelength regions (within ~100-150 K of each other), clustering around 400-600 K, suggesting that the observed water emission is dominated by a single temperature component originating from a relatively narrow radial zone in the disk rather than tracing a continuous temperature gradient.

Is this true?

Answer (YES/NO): NO